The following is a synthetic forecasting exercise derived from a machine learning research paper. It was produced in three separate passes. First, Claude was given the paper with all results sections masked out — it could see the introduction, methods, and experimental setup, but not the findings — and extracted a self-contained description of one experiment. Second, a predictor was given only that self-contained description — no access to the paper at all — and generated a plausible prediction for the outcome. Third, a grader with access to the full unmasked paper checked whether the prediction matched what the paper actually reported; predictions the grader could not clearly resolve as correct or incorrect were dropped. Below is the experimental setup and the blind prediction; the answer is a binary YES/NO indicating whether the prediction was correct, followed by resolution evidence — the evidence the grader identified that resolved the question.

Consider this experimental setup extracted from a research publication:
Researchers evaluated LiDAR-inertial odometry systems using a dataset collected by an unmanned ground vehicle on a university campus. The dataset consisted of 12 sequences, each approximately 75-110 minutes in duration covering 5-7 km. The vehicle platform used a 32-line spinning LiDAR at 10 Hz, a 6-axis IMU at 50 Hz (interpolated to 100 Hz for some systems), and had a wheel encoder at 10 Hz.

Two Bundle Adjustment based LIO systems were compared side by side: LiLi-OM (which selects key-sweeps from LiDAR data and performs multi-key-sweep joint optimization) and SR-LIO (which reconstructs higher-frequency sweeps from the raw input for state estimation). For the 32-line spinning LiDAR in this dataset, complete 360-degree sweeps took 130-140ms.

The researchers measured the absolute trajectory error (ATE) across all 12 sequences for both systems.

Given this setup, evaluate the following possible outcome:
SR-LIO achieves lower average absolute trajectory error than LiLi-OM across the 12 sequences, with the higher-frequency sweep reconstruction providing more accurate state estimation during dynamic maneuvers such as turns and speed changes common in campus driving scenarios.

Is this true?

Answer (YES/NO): NO